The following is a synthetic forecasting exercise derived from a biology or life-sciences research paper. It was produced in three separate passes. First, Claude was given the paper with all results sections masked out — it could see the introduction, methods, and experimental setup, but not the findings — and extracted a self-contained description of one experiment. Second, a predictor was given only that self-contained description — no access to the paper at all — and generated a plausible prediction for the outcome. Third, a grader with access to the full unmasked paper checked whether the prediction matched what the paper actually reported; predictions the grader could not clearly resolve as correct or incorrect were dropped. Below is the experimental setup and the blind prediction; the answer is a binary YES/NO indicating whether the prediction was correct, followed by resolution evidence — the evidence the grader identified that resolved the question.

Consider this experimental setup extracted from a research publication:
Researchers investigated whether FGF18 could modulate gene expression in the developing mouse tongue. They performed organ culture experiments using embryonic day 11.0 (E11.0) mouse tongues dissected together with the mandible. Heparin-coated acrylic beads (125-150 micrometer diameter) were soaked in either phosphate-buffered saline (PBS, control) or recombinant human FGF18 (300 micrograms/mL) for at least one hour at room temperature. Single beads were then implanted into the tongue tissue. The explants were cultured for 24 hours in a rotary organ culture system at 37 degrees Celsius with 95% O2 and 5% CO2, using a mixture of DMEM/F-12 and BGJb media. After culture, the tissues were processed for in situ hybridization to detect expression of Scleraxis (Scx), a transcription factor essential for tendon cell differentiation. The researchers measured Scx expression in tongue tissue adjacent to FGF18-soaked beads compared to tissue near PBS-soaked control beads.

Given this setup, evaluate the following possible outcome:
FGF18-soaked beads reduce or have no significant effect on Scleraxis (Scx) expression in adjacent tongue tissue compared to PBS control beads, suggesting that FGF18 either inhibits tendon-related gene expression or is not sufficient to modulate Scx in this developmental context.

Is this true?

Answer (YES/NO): NO